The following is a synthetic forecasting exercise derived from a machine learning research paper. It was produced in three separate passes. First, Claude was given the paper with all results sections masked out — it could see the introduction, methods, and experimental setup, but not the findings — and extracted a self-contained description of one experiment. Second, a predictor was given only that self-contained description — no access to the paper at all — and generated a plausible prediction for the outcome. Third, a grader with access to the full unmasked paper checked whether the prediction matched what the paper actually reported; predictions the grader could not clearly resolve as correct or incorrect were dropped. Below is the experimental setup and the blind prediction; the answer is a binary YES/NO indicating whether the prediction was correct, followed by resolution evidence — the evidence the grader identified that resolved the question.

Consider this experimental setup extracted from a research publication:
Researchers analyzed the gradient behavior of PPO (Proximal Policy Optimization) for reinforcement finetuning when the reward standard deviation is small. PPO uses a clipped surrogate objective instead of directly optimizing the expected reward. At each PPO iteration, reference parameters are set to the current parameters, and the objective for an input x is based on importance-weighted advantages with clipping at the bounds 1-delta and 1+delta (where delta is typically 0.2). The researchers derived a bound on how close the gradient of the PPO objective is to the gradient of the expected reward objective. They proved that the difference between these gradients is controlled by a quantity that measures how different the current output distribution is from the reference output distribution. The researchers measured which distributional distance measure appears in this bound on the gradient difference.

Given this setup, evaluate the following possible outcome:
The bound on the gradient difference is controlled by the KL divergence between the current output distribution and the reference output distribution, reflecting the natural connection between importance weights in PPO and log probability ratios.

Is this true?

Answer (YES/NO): NO